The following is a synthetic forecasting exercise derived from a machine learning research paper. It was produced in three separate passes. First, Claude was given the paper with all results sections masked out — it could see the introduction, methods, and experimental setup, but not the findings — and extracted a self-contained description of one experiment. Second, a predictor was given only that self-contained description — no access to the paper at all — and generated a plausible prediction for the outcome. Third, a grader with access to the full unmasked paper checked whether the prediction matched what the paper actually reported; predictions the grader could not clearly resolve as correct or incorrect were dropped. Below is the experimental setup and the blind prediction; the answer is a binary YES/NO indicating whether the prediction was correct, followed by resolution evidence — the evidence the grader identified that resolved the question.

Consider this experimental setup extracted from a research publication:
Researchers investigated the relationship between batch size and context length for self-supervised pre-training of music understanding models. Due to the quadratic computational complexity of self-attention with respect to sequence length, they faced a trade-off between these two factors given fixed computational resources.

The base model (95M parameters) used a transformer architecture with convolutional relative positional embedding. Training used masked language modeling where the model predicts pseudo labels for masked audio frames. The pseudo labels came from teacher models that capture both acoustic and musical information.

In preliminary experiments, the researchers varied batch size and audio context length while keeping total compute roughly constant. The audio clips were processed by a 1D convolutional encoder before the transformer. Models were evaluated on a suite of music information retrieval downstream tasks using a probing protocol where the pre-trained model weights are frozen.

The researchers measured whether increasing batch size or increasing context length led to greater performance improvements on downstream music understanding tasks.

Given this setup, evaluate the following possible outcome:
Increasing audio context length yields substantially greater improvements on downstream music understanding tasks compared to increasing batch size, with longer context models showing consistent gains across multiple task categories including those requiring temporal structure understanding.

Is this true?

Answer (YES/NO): NO